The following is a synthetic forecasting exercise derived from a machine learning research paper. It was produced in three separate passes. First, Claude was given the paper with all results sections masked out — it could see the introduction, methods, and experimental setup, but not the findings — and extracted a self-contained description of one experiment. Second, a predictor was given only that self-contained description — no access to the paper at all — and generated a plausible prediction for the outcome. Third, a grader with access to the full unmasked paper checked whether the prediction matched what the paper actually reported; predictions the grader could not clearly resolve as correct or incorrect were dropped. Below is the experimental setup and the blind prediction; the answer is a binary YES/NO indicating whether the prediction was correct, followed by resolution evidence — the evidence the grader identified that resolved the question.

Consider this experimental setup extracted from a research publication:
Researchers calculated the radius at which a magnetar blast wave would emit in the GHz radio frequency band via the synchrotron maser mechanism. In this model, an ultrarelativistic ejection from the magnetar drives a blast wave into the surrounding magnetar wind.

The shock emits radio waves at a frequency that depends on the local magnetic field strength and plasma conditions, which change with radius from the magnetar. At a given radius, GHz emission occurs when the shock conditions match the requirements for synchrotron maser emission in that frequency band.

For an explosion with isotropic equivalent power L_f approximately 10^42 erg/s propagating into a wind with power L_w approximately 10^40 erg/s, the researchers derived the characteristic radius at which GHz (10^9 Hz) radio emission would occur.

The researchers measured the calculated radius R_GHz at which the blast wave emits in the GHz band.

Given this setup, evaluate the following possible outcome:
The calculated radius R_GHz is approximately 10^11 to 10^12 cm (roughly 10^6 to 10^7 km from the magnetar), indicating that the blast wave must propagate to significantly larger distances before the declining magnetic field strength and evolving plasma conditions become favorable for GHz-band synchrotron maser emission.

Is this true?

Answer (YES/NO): NO